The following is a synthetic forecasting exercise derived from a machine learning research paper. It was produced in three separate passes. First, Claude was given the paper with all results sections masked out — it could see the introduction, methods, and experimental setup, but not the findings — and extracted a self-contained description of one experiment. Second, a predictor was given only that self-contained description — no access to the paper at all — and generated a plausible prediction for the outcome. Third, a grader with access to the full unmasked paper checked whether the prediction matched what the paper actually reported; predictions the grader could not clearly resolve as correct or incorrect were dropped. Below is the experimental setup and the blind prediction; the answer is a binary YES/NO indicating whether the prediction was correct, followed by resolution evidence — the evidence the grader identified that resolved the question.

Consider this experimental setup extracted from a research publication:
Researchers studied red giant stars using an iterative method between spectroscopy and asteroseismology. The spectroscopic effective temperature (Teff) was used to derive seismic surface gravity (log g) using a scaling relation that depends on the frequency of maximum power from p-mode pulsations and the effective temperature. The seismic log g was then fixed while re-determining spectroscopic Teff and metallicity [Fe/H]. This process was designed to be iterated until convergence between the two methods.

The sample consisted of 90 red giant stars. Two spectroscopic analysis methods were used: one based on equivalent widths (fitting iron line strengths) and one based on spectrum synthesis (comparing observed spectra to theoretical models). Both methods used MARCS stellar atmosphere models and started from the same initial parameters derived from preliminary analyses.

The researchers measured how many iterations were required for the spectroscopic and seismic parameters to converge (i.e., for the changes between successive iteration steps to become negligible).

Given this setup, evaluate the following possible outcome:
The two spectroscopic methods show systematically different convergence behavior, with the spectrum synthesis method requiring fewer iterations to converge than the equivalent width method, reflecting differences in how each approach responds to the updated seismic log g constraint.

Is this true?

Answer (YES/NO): NO